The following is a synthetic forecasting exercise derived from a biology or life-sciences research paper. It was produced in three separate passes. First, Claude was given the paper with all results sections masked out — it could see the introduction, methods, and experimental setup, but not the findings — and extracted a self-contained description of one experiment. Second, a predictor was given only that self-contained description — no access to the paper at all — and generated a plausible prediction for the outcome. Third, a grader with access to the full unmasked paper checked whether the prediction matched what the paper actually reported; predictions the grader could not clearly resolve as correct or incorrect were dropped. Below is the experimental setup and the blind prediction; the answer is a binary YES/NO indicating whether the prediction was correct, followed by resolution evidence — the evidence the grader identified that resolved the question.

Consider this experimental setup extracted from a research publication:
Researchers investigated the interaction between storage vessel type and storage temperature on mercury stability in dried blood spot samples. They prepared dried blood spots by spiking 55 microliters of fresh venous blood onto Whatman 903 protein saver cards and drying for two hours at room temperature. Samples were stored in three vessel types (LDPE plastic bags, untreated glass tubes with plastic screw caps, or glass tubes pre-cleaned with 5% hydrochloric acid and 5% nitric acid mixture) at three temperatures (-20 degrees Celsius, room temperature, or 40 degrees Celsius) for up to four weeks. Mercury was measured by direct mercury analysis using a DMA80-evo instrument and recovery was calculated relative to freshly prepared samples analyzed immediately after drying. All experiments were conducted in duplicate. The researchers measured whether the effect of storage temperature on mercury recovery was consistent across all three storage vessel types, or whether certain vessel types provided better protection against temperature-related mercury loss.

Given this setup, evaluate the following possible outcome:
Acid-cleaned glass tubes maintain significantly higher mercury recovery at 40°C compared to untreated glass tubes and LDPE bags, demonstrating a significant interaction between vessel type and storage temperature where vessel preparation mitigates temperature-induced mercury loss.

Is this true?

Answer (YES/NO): NO